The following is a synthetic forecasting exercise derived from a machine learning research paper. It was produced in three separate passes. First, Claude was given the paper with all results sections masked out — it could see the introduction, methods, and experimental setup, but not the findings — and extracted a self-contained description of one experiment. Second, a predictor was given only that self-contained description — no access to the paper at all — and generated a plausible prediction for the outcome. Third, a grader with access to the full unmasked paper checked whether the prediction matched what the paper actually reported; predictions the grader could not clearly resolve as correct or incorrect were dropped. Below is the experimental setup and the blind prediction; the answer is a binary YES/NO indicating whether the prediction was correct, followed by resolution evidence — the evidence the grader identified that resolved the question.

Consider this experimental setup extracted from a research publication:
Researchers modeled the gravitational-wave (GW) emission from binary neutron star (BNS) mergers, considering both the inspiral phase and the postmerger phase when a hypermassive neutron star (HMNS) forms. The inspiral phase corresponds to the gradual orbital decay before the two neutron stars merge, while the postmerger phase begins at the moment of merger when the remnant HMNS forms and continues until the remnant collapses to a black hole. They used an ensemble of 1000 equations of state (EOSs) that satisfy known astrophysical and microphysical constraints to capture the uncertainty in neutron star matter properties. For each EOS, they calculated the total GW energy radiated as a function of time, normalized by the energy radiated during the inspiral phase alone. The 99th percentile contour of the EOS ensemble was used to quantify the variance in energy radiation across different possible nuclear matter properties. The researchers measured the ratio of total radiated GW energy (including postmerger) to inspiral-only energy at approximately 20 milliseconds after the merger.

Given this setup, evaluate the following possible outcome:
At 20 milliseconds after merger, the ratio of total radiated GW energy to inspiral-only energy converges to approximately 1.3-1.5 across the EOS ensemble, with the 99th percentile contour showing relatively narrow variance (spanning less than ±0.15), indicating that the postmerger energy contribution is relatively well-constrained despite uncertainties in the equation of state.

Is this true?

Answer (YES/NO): NO